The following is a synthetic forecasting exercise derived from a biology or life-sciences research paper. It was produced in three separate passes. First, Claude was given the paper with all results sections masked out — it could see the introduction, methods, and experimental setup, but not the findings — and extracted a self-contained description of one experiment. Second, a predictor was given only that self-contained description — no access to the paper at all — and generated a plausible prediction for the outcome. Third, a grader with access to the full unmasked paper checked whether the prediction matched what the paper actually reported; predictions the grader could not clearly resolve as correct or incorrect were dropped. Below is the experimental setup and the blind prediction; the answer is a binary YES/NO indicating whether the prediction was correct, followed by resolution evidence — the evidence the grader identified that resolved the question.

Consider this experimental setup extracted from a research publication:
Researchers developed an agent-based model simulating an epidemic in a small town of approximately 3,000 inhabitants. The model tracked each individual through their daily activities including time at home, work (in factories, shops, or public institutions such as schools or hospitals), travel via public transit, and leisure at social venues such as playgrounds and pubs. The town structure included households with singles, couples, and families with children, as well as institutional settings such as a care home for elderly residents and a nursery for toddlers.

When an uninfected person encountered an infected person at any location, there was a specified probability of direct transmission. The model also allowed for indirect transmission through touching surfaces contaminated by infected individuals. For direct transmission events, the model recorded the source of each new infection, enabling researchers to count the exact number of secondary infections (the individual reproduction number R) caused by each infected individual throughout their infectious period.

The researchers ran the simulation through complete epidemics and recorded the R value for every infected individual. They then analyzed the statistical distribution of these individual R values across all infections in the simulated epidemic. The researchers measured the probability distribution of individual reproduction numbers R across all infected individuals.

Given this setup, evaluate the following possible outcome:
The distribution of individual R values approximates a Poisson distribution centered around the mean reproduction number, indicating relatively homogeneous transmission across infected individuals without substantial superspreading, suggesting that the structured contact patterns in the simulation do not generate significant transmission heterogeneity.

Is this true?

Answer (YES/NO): NO